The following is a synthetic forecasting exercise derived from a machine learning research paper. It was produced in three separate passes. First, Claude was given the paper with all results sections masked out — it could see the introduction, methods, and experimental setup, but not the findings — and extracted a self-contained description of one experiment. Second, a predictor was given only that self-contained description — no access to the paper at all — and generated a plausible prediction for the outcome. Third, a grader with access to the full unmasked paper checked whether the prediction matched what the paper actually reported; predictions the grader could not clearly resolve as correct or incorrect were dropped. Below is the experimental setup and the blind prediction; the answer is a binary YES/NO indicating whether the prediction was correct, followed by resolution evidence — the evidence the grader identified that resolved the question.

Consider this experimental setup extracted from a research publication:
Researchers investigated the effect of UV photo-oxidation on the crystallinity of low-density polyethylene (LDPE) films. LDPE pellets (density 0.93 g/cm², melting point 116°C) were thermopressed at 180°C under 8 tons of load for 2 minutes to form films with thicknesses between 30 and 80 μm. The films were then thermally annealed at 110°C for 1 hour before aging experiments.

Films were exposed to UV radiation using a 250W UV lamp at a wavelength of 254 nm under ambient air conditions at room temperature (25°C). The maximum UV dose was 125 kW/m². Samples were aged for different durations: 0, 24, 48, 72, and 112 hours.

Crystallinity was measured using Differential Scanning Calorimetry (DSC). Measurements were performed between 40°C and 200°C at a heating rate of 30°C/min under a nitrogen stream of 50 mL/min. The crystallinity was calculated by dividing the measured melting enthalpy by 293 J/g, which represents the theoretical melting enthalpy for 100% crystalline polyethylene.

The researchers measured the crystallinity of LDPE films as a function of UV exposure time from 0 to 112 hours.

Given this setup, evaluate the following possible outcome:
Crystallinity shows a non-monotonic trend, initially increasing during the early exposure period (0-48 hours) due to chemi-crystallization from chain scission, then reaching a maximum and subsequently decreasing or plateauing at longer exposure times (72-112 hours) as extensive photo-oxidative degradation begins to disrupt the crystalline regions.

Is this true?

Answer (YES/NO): NO